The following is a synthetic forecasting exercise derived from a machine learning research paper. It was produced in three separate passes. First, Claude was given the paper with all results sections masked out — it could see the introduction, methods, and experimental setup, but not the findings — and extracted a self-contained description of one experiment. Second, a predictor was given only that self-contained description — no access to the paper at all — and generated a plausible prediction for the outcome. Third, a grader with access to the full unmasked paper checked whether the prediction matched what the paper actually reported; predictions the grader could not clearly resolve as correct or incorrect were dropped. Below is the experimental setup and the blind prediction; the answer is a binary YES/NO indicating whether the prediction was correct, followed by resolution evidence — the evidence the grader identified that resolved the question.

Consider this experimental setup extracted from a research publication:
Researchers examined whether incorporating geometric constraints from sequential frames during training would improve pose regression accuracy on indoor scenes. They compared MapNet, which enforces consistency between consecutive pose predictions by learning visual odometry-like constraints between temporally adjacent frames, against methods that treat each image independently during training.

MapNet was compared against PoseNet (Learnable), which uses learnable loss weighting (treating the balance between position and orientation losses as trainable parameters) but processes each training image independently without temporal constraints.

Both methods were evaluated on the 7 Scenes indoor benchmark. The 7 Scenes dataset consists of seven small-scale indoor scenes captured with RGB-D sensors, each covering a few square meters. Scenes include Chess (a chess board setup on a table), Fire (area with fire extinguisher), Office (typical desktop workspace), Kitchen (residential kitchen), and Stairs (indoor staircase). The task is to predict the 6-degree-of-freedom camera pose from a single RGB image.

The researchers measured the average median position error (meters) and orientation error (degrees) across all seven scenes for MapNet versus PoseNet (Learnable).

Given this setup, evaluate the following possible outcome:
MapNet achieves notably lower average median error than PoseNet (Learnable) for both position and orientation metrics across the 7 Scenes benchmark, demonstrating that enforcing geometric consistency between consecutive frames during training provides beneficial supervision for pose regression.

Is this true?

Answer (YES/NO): NO